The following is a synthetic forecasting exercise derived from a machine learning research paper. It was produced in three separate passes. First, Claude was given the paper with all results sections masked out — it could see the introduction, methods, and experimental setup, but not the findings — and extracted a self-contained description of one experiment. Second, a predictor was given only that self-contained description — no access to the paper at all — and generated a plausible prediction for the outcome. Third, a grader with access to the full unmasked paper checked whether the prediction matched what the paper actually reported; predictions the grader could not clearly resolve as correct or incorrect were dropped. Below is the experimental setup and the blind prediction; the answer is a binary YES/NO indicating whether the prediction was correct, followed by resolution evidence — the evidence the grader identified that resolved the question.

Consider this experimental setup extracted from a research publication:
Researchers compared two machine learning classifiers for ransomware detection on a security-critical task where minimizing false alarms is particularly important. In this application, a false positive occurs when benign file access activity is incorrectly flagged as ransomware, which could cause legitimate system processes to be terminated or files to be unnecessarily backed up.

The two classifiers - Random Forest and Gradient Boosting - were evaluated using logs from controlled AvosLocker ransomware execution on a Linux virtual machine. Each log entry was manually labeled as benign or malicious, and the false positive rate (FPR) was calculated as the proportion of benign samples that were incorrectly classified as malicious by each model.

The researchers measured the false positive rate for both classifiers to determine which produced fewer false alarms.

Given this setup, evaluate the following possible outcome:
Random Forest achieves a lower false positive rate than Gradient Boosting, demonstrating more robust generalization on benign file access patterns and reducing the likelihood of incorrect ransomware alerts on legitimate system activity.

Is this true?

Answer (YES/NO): NO